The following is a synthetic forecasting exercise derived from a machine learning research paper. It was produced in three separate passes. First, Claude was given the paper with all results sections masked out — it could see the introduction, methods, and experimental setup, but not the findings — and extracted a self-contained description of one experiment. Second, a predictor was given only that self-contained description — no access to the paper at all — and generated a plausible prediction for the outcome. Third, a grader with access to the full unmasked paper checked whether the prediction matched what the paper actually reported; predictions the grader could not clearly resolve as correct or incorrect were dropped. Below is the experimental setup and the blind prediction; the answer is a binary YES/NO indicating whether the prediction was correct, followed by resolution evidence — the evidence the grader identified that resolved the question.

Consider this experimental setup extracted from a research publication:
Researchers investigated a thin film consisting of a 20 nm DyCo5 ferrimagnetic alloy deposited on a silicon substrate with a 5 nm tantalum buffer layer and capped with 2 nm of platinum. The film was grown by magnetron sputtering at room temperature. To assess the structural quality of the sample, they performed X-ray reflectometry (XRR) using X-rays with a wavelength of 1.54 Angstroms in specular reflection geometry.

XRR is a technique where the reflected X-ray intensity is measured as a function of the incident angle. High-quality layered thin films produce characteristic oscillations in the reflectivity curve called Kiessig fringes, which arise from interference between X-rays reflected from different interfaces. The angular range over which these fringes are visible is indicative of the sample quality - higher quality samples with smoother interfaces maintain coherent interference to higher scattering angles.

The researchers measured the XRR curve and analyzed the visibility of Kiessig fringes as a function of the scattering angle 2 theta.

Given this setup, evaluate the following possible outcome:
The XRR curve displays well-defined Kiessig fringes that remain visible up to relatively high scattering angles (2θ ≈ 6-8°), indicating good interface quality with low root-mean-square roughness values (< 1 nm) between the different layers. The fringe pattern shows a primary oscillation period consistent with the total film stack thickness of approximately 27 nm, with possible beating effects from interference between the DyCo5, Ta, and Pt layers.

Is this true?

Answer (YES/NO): NO